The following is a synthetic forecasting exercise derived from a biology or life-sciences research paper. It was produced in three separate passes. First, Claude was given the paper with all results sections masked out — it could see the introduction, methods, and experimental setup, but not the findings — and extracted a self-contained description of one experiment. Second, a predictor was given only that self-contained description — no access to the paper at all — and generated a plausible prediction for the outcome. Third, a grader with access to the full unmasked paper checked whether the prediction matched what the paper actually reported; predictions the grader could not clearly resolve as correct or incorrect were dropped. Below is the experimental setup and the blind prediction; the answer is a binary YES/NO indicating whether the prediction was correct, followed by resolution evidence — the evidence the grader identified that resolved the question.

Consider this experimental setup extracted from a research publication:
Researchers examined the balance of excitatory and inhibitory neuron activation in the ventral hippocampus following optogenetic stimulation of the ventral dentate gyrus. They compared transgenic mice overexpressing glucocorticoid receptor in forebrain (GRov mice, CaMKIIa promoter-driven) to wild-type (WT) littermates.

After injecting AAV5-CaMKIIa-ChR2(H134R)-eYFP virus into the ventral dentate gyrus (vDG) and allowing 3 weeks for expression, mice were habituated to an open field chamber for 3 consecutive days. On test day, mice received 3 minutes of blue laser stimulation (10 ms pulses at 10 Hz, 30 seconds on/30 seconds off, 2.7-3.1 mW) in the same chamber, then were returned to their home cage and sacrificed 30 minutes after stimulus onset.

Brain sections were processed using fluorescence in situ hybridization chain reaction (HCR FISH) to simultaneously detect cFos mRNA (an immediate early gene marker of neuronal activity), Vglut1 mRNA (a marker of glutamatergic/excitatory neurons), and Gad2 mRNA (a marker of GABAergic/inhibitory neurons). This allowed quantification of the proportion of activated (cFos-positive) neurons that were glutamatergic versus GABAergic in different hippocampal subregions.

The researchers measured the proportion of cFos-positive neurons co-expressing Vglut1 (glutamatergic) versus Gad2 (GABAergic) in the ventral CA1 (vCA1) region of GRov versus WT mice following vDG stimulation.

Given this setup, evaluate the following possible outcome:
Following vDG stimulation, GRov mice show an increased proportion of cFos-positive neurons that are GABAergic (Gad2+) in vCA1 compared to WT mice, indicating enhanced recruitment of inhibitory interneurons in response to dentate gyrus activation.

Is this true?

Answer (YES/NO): NO